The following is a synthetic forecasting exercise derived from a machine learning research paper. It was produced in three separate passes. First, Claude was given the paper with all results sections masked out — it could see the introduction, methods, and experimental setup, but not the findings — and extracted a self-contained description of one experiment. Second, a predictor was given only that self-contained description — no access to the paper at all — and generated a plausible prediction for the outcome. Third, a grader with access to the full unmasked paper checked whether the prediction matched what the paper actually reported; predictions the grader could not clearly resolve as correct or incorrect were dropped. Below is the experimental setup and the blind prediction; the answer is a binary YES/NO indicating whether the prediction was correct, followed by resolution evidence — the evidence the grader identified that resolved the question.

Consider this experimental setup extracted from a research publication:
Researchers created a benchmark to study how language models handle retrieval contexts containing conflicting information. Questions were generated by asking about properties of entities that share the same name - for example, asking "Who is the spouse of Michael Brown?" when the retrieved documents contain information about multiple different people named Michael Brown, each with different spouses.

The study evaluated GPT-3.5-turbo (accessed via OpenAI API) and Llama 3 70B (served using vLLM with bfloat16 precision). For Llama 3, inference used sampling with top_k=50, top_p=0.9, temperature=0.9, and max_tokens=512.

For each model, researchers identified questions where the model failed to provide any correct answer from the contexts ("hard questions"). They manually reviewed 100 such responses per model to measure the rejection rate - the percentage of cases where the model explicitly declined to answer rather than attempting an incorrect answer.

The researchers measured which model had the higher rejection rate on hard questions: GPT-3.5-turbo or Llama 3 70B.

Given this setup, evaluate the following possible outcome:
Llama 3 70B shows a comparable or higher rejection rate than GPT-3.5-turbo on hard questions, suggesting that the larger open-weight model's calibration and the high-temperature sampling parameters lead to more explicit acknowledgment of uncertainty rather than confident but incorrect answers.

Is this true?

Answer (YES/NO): NO